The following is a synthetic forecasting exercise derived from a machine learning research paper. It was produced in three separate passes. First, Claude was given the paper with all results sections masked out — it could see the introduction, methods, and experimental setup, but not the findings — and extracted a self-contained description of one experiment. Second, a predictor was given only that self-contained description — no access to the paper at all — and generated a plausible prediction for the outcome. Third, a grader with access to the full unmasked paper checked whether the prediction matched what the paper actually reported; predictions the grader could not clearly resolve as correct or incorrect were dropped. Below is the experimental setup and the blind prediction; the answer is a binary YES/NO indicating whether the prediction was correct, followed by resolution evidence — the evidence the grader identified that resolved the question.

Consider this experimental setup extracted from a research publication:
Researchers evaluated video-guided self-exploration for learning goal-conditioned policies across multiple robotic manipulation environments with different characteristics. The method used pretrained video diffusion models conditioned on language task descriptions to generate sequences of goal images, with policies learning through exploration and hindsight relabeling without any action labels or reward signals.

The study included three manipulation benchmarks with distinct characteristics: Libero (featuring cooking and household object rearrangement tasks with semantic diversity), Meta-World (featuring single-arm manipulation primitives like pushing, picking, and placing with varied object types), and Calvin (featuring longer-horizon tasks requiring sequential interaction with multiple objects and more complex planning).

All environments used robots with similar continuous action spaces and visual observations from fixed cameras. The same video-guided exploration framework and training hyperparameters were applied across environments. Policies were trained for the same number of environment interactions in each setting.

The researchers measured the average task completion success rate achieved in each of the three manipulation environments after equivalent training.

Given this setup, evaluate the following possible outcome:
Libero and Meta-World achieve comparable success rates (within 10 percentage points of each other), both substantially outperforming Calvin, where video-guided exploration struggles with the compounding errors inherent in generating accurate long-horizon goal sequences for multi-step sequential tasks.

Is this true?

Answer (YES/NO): NO